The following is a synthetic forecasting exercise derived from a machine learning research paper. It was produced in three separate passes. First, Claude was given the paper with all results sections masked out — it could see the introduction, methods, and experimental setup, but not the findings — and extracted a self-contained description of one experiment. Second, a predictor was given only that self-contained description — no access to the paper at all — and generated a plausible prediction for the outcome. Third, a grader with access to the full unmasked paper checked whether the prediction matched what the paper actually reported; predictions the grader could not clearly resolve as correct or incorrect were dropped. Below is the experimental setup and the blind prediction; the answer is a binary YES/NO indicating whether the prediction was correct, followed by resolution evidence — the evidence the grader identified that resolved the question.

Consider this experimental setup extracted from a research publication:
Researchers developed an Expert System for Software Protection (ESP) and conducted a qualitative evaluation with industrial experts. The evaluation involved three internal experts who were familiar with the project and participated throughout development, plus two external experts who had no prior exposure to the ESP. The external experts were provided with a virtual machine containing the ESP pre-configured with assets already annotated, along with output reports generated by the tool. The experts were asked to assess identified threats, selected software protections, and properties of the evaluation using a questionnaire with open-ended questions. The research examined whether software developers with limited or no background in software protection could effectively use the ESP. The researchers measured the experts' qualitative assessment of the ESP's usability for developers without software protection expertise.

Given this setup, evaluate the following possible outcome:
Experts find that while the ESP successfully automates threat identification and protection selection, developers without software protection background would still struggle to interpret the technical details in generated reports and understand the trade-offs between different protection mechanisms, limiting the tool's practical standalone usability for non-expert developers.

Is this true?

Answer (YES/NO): YES